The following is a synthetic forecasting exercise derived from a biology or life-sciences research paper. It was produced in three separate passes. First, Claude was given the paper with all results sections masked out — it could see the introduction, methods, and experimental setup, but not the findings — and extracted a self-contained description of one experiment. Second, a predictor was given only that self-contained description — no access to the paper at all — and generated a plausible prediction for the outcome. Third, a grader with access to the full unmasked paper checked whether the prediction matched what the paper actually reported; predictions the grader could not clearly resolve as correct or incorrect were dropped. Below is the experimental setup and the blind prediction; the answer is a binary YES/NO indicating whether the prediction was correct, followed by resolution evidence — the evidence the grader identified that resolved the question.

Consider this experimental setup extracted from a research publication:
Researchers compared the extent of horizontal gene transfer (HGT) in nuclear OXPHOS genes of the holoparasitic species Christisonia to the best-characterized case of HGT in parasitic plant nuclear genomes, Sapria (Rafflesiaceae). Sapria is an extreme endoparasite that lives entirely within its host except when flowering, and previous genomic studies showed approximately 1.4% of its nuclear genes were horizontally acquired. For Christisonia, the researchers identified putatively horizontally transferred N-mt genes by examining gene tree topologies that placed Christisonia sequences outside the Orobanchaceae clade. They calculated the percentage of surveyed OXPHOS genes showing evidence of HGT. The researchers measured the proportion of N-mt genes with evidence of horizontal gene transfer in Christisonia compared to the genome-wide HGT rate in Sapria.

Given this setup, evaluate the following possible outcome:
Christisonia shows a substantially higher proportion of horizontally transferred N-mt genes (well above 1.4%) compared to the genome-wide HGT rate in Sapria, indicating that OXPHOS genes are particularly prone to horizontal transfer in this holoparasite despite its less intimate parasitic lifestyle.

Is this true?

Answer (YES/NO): YES